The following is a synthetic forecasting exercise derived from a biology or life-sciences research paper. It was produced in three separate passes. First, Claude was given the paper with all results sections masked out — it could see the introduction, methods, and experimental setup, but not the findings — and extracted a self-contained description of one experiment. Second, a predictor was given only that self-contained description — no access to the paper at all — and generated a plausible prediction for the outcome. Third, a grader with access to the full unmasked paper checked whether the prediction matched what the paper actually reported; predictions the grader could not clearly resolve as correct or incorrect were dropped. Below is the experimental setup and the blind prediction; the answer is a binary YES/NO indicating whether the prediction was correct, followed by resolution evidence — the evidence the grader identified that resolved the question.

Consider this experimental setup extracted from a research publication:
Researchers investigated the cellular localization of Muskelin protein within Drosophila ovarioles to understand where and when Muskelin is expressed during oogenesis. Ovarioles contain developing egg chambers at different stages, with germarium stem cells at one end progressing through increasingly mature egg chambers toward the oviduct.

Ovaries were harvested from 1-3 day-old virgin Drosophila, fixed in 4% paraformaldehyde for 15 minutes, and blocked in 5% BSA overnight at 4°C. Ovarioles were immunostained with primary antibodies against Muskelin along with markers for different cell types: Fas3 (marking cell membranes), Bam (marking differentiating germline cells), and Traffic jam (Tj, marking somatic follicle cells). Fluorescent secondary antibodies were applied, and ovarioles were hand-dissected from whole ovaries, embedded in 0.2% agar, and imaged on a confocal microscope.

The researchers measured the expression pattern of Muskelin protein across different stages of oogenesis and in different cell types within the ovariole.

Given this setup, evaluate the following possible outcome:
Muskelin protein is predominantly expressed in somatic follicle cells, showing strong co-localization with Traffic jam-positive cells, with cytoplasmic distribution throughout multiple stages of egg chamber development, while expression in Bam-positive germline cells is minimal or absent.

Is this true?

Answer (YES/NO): NO